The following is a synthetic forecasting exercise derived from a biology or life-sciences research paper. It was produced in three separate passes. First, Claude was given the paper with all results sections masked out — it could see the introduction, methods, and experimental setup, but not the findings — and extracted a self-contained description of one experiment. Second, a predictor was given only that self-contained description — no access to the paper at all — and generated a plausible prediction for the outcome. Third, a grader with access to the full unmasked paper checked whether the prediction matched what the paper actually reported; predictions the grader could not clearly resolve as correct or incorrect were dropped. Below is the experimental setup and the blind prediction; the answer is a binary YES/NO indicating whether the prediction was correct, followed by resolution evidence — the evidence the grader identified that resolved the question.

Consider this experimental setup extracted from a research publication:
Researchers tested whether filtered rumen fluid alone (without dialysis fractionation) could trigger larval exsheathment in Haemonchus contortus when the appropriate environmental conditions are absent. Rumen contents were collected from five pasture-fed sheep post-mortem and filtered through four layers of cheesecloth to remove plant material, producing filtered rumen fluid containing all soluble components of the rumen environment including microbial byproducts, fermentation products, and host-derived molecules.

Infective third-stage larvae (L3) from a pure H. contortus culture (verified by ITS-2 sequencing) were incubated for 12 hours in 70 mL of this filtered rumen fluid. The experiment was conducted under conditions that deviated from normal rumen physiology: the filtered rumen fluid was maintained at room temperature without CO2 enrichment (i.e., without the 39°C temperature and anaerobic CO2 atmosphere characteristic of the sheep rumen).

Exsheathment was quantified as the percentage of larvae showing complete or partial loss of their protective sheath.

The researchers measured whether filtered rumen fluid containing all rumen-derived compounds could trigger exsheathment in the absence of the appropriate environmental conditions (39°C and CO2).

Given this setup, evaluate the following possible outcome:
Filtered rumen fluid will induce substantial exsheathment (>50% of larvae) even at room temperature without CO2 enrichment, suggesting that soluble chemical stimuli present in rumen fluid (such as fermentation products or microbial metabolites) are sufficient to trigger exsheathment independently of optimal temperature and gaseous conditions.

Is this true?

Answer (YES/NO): NO